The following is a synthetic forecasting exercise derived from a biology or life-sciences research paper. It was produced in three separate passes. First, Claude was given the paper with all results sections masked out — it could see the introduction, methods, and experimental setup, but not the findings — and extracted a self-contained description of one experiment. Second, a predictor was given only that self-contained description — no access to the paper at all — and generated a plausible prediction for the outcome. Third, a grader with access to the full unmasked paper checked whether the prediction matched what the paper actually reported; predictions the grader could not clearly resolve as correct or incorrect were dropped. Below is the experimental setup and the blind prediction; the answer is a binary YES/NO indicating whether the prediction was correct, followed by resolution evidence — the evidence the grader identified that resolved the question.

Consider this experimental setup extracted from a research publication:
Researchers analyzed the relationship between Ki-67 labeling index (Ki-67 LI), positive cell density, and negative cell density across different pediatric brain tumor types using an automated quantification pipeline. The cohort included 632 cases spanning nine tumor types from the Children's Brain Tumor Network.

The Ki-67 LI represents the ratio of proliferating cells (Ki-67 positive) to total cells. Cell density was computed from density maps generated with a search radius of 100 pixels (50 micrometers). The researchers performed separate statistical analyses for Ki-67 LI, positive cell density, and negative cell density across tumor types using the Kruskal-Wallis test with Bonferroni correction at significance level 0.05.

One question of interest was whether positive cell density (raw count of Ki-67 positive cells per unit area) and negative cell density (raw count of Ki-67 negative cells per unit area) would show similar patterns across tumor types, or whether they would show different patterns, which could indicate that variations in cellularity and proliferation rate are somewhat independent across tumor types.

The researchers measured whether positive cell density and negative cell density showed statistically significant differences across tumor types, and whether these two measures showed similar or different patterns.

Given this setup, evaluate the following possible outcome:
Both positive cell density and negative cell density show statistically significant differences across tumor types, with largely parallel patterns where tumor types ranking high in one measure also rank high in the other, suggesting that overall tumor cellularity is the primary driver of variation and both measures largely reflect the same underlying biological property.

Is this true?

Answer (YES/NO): NO